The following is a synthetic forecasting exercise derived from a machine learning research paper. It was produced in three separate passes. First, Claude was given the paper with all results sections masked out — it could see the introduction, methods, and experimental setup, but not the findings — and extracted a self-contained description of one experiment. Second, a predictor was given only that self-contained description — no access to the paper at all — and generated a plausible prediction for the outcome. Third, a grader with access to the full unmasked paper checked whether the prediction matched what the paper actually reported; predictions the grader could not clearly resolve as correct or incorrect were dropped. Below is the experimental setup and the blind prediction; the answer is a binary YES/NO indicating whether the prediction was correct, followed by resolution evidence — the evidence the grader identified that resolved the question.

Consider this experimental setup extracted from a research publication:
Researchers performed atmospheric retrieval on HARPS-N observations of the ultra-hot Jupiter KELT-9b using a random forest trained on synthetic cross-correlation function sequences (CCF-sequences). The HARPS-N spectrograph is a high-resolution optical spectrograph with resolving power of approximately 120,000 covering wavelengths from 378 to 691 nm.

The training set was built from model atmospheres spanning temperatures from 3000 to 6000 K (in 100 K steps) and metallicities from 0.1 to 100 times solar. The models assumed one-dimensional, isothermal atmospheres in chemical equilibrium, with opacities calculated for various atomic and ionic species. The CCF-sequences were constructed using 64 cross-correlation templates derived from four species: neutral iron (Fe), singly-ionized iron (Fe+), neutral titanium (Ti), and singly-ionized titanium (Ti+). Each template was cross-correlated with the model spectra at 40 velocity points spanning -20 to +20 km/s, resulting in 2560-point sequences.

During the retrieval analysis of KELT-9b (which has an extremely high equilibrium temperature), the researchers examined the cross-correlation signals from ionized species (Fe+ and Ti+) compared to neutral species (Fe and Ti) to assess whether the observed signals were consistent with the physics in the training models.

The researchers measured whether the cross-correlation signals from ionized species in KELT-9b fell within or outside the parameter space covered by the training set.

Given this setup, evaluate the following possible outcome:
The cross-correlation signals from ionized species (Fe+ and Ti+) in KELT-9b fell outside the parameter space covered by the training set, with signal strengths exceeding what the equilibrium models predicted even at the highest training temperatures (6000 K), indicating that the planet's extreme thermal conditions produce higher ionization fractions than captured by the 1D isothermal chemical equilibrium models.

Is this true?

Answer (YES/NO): NO